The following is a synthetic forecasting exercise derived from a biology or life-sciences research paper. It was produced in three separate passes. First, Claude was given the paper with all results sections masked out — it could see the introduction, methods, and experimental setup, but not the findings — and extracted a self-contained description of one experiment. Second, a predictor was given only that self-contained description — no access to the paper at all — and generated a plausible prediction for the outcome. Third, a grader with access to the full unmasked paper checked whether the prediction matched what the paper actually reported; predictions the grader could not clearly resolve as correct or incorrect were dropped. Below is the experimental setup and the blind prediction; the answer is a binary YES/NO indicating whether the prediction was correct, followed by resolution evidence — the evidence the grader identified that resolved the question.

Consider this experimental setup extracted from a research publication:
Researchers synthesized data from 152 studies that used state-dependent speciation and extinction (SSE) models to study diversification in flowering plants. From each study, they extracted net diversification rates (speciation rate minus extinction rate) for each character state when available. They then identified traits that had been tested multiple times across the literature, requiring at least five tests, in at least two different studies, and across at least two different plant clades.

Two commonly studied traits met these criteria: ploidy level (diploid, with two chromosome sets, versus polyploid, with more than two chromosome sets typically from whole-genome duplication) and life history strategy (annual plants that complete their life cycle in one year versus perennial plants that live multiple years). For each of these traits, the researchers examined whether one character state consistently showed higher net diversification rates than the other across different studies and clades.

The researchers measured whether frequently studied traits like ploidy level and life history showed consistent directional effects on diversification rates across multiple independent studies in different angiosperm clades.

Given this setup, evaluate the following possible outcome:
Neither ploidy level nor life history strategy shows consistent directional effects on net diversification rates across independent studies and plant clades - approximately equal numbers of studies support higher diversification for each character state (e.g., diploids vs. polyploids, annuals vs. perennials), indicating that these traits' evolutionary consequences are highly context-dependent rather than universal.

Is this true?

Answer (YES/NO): NO